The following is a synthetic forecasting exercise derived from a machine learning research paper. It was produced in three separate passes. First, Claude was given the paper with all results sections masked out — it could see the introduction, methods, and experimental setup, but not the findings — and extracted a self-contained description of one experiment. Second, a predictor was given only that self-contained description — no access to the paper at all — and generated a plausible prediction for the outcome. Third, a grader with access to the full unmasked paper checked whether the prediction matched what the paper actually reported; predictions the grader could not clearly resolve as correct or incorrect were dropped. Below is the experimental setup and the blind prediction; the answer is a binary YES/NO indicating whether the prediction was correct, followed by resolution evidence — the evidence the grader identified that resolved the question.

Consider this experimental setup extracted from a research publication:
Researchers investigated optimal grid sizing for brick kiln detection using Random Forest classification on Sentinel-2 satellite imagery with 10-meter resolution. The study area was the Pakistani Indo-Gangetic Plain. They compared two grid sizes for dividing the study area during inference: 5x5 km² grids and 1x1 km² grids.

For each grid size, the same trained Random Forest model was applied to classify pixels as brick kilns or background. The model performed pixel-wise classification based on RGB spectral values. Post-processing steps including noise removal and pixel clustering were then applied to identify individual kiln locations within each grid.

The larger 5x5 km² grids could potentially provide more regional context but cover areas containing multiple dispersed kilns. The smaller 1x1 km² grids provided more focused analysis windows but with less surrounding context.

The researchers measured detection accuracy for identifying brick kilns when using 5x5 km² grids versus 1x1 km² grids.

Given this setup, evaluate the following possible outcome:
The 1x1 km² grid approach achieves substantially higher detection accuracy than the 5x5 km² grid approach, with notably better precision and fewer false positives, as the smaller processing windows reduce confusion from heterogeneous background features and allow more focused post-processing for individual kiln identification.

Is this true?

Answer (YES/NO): YES